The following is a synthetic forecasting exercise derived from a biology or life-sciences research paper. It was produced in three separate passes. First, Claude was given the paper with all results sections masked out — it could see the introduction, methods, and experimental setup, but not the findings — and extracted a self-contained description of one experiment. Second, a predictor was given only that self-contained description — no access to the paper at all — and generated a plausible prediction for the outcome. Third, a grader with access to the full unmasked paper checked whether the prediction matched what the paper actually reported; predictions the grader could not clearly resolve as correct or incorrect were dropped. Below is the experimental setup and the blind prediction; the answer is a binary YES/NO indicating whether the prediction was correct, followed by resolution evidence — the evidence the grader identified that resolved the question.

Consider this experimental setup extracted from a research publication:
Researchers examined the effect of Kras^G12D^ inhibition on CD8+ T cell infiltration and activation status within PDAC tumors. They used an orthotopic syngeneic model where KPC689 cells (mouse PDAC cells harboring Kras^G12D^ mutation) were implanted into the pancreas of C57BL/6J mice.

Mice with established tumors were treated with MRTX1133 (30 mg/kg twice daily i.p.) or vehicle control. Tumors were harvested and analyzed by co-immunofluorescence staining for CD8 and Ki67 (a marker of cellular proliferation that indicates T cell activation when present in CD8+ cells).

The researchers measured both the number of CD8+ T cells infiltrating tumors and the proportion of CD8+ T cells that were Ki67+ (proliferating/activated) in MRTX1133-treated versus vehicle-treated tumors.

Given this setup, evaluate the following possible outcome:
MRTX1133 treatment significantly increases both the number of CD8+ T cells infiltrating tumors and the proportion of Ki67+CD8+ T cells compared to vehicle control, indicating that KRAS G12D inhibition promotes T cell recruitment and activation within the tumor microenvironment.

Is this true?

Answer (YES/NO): YES